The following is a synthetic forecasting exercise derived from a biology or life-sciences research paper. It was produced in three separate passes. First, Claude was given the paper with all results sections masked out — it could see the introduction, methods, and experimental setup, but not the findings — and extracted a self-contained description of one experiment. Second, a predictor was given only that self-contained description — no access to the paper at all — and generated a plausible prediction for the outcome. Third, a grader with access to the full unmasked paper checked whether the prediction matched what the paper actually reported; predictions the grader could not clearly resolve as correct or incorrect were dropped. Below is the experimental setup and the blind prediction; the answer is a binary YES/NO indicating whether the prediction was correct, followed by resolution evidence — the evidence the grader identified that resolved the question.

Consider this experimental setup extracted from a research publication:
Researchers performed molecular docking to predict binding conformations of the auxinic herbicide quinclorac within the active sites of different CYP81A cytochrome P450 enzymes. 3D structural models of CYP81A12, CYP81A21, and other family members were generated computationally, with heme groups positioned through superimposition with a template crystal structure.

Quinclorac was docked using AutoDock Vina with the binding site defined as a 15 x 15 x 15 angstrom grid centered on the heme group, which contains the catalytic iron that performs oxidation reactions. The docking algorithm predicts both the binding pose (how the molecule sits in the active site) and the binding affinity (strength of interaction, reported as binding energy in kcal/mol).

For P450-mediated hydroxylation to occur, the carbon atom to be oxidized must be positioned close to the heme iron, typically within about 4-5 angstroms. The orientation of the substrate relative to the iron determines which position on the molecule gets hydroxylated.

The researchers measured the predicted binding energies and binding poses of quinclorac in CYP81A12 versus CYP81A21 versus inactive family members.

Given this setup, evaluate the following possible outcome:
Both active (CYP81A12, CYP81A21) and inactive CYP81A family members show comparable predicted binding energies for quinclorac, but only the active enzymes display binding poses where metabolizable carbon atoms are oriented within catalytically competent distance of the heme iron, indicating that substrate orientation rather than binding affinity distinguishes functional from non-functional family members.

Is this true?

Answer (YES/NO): NO